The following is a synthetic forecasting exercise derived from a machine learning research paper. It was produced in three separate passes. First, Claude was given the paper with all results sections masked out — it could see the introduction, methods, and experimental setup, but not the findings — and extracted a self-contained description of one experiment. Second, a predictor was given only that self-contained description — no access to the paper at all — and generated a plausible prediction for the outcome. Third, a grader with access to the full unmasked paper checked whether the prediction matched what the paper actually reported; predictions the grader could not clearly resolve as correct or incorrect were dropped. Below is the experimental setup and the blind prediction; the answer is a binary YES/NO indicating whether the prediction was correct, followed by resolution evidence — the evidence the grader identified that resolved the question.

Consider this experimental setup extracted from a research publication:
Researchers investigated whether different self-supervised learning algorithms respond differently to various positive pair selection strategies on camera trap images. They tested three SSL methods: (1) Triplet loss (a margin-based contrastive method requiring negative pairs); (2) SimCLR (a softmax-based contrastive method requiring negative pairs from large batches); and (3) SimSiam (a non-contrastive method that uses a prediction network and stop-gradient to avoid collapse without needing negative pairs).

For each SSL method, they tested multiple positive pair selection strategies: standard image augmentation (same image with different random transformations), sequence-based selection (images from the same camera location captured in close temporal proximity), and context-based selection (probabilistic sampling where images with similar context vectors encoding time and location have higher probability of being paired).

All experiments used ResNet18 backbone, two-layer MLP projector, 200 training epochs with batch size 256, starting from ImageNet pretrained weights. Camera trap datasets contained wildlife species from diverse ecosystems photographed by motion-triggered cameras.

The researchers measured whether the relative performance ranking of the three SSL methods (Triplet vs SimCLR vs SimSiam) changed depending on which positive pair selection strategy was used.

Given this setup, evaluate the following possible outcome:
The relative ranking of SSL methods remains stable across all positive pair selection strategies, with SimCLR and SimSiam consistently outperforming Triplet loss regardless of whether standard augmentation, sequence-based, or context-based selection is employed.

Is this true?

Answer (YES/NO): NO